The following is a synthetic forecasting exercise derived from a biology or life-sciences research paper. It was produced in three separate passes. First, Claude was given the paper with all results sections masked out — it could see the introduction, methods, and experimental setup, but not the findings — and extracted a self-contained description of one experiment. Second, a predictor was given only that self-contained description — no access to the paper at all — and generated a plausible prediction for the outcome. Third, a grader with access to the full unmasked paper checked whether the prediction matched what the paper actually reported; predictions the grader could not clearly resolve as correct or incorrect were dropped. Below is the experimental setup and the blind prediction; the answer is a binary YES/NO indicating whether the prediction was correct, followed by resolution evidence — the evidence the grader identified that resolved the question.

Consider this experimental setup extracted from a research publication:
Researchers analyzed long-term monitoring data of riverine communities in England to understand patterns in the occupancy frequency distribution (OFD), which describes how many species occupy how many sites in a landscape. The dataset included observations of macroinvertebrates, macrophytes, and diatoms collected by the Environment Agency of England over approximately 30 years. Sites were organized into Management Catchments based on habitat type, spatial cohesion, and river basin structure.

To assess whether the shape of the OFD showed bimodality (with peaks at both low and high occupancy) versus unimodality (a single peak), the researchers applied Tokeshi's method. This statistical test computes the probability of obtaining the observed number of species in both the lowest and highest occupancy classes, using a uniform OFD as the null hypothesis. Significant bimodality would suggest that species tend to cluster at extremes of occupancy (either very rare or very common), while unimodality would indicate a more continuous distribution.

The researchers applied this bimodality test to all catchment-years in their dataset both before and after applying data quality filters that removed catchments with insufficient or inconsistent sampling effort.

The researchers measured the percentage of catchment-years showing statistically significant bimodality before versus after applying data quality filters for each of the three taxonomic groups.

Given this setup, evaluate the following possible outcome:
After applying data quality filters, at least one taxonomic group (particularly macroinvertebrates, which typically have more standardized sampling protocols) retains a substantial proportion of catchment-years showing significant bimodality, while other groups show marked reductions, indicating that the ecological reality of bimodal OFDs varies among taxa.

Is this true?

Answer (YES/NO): NO